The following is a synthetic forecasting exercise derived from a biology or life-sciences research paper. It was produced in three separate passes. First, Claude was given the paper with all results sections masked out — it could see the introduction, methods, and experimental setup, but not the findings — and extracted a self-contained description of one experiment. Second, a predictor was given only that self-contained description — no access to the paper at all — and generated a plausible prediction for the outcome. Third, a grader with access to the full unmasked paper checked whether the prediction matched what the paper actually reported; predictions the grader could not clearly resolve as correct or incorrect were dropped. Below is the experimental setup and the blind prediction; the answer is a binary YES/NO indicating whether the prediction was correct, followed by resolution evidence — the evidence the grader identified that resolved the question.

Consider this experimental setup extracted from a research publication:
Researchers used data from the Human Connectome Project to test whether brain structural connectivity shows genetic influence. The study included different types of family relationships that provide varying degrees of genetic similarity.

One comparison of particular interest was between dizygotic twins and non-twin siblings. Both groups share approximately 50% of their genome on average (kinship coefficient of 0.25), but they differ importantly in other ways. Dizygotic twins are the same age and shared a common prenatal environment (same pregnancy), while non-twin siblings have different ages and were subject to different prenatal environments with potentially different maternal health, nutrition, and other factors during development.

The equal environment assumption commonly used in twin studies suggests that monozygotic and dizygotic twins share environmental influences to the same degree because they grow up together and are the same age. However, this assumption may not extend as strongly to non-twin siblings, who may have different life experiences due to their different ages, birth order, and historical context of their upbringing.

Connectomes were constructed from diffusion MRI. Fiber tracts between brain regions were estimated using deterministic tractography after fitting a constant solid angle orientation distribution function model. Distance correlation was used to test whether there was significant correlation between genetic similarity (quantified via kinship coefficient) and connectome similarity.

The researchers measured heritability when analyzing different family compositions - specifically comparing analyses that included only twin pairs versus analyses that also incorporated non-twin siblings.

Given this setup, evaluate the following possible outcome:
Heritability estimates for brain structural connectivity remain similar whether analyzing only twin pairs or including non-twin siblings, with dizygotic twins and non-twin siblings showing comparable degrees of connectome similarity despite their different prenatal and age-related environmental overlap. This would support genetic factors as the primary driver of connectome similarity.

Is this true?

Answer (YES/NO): NO